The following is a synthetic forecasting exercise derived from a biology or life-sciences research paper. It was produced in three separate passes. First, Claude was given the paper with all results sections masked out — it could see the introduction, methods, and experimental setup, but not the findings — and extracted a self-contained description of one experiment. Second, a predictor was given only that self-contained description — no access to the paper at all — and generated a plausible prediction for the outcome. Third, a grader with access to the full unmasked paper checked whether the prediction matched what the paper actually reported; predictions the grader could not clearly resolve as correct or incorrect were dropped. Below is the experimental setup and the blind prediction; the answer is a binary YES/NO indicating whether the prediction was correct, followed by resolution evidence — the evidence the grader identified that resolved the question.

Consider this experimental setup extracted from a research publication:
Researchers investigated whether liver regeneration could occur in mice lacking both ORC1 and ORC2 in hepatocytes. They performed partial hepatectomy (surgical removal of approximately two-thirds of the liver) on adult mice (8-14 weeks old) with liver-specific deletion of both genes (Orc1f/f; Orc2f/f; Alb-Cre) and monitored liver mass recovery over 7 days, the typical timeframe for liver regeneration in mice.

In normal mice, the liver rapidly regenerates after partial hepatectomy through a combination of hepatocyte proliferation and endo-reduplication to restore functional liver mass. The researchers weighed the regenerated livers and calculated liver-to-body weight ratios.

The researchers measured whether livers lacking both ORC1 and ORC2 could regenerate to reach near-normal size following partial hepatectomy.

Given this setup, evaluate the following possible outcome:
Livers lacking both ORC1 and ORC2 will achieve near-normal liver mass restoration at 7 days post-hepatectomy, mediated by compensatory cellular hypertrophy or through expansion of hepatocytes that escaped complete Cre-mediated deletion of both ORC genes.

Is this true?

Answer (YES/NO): NO